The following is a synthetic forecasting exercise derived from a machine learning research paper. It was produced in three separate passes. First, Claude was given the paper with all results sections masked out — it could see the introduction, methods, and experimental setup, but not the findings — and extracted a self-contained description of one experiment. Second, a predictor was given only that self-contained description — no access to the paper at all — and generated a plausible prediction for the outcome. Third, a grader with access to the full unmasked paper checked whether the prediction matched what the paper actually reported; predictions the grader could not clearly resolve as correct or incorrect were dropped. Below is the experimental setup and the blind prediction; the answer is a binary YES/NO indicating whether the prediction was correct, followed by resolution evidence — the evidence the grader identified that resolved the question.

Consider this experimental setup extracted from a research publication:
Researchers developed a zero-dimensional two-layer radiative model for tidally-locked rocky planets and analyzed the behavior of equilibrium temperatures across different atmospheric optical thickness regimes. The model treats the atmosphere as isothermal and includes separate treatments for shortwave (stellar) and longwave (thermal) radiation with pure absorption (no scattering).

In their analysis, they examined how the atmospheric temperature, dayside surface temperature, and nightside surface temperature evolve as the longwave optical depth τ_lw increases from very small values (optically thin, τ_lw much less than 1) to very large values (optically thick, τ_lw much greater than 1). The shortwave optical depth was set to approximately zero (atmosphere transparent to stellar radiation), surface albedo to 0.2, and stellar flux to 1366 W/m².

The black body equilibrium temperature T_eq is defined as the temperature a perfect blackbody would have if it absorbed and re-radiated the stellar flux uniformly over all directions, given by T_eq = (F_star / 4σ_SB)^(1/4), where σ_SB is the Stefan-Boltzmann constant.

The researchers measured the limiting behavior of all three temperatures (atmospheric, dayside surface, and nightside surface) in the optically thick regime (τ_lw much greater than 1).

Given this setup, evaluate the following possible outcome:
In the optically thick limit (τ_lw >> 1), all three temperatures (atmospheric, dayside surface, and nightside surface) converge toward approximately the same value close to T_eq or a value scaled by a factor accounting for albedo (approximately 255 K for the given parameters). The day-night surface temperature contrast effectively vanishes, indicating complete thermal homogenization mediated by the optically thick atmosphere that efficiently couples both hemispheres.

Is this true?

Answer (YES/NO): YES